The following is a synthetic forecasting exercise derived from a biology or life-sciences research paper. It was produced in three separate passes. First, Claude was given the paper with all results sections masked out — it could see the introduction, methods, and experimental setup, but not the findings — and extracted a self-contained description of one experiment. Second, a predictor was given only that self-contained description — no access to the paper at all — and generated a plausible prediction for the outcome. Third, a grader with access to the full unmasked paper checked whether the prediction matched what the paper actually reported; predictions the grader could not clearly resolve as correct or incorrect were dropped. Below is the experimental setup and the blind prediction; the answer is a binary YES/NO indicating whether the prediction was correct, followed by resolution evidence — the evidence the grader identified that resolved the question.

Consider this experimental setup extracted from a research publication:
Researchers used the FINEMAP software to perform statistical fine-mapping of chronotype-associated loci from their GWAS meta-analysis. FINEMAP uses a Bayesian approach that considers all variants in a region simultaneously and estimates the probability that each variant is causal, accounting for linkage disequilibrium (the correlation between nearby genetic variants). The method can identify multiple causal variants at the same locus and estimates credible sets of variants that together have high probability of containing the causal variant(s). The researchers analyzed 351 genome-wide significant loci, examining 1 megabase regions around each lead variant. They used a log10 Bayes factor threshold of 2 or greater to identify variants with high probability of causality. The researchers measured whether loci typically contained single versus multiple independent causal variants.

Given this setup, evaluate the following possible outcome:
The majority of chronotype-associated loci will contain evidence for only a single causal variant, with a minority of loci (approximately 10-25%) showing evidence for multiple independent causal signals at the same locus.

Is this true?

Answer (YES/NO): YES